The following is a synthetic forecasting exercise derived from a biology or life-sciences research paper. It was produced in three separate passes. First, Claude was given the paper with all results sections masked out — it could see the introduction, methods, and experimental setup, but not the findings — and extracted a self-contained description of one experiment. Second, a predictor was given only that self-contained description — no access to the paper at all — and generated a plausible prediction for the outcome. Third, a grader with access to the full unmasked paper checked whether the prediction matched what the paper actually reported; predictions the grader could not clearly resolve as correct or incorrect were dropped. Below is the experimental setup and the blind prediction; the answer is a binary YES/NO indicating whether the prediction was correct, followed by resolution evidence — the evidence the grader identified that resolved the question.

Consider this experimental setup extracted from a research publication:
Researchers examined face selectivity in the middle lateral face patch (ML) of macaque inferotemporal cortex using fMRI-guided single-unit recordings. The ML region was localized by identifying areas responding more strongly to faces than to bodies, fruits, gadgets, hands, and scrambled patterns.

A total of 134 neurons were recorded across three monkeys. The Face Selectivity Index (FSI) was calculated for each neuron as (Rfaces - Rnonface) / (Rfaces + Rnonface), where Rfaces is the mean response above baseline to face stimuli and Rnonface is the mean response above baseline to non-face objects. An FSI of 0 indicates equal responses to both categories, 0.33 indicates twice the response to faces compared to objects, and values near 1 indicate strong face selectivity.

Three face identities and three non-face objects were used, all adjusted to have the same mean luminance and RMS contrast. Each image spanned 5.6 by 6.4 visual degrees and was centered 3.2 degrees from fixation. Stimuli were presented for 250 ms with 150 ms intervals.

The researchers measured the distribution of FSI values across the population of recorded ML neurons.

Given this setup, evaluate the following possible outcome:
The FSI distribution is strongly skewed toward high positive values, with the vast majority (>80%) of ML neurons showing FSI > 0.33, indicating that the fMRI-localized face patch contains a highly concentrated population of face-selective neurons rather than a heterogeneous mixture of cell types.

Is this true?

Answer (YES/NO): YES